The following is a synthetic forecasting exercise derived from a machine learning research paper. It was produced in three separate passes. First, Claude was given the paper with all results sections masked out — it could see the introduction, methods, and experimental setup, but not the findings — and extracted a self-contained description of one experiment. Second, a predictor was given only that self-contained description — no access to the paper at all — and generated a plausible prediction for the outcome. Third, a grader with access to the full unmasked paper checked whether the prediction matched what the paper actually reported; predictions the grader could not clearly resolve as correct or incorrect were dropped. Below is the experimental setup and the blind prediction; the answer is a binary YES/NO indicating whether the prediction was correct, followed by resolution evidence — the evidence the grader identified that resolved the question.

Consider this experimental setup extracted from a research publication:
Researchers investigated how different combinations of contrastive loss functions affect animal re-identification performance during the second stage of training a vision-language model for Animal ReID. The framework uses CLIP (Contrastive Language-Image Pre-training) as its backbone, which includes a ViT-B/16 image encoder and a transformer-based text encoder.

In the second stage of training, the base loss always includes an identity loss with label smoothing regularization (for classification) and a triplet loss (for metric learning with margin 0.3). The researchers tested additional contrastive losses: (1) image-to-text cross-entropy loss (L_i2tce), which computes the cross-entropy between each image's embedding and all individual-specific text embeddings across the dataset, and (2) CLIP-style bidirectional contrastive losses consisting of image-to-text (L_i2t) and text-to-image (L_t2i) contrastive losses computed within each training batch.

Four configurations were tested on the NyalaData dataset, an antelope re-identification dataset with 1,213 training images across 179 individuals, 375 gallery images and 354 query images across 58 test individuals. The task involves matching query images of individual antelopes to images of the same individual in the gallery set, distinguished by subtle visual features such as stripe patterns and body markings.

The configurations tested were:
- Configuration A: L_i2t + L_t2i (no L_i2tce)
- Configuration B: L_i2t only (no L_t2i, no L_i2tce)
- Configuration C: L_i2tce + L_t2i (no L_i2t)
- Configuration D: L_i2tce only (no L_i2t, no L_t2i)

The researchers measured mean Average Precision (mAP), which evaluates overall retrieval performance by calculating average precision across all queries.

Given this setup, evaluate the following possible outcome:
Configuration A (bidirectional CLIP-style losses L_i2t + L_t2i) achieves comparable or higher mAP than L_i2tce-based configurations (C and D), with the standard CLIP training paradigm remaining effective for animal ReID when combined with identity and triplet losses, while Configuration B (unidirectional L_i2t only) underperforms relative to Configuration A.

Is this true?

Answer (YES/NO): NO